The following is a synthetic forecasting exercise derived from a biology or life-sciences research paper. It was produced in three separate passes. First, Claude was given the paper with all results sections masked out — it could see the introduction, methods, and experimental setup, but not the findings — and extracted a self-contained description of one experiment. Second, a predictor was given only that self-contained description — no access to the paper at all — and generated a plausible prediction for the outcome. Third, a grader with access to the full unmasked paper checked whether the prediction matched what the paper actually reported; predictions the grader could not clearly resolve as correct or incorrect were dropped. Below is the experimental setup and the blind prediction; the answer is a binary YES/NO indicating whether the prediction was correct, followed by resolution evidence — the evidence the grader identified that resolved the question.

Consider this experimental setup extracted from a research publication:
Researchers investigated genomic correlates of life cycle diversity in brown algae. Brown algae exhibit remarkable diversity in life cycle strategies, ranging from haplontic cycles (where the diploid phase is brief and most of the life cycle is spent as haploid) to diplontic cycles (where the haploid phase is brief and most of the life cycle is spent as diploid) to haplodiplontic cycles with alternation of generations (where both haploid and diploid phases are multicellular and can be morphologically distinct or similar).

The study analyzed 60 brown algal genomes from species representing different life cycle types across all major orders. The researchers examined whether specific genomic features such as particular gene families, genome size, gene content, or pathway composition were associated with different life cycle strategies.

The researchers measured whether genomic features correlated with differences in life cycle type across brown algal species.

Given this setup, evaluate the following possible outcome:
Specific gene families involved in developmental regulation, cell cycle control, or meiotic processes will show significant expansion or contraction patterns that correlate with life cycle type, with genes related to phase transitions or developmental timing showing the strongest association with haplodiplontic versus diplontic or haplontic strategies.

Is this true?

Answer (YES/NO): NO